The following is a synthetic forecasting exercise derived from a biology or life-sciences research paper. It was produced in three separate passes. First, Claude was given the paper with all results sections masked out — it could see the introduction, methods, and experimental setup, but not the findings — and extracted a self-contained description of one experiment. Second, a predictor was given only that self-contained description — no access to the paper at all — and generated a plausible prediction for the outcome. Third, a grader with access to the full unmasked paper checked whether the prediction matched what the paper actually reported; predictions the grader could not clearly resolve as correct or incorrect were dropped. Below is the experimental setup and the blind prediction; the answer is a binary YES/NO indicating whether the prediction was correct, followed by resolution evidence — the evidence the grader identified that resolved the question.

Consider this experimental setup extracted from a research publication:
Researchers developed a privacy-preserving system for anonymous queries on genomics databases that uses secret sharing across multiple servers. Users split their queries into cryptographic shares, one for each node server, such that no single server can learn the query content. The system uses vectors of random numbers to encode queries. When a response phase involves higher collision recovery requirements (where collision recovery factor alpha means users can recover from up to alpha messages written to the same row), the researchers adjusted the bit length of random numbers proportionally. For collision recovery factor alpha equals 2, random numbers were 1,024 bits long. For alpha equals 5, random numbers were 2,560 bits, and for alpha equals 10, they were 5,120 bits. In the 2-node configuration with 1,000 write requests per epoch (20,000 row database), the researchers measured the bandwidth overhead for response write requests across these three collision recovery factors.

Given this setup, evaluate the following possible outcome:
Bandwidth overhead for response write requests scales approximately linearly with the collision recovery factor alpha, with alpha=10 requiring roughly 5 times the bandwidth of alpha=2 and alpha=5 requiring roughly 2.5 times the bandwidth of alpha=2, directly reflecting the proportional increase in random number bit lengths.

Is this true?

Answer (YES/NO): NO